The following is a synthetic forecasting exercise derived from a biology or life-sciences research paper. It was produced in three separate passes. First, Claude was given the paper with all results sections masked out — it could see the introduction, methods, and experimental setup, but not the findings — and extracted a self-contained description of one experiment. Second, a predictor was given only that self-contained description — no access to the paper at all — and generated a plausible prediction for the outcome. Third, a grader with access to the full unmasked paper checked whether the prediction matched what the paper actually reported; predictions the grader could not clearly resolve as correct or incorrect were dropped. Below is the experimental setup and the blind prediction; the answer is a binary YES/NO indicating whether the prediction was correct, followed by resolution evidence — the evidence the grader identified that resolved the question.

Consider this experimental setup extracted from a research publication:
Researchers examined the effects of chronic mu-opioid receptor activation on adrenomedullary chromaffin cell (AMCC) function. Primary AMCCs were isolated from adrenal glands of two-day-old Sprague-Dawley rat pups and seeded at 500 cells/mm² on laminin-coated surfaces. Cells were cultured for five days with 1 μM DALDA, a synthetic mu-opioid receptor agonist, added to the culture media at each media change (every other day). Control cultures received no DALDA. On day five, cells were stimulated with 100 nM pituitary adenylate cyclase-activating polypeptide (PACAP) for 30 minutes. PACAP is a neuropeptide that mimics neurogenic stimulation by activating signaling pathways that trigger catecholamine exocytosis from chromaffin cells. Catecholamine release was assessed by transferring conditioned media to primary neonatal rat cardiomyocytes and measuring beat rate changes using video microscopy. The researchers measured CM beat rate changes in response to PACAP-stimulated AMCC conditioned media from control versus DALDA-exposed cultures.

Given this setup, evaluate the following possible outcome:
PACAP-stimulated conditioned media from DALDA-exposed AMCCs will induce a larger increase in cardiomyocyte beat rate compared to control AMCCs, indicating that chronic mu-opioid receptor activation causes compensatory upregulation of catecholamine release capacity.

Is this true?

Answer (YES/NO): NO